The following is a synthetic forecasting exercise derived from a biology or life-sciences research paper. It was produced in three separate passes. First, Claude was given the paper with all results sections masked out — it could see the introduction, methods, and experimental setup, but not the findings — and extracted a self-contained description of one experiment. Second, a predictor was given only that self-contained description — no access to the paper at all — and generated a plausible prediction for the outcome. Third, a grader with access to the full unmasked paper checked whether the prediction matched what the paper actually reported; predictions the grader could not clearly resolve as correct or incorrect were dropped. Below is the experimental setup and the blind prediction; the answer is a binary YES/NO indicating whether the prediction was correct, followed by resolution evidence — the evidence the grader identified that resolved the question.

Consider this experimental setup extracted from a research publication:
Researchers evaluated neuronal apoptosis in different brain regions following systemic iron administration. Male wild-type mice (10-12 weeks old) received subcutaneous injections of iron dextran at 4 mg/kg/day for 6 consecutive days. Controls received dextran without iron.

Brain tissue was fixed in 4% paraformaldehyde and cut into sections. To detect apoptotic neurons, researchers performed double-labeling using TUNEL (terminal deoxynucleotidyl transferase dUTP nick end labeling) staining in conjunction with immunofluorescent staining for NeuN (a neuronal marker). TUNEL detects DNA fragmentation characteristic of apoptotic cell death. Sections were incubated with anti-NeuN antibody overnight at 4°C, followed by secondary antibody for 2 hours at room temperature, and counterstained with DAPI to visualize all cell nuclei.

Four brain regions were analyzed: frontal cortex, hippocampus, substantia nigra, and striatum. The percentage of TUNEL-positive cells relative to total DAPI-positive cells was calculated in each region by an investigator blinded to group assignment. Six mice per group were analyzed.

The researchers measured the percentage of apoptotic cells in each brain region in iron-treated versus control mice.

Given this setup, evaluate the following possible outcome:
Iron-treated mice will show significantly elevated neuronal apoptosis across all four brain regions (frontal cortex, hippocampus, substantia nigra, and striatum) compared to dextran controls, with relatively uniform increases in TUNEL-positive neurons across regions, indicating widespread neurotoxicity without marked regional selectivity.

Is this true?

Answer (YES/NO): NO